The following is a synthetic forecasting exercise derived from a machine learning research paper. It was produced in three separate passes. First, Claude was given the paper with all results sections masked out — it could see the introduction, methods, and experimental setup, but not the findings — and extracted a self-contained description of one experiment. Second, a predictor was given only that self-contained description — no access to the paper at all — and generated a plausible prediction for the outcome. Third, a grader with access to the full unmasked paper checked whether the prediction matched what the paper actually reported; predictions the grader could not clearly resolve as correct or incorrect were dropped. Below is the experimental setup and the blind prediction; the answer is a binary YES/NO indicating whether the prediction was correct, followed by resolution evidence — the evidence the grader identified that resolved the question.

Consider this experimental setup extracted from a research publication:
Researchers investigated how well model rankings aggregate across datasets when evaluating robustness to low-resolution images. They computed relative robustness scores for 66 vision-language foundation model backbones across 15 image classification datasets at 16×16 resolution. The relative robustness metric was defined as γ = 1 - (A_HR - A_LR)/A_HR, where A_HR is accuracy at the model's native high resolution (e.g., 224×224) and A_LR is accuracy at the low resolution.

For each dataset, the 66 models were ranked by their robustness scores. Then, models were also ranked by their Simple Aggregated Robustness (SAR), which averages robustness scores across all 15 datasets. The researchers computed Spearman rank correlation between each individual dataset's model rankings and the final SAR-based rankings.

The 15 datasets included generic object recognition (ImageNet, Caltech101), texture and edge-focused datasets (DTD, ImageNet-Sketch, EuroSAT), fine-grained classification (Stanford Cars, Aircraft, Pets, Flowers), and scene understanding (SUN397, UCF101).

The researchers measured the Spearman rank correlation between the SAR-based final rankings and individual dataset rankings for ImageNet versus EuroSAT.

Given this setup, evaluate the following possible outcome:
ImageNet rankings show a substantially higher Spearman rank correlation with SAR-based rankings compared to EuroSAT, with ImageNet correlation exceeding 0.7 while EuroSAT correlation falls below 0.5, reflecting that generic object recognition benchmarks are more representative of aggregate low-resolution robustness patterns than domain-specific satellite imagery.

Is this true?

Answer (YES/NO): YES